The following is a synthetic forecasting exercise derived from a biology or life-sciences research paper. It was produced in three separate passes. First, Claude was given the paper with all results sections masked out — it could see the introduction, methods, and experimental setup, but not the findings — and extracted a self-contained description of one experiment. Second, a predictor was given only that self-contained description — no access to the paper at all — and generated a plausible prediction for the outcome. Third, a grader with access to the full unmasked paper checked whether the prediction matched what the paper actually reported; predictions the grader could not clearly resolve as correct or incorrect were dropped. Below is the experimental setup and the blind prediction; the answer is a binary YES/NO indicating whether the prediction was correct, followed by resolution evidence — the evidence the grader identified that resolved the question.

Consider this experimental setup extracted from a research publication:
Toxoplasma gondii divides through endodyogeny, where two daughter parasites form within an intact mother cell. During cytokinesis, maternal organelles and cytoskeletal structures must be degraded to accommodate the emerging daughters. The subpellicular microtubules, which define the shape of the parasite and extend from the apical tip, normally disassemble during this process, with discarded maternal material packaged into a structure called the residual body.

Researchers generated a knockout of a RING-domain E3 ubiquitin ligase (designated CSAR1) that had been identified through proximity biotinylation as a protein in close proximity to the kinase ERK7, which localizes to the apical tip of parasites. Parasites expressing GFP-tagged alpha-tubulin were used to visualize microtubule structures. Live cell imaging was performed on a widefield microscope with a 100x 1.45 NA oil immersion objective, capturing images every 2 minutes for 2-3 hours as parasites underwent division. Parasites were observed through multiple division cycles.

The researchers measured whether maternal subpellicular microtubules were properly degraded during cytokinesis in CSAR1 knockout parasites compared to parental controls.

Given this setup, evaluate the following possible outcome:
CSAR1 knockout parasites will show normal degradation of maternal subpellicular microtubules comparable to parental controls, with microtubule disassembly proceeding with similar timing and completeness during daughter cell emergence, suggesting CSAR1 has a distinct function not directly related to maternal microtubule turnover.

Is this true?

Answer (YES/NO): NO